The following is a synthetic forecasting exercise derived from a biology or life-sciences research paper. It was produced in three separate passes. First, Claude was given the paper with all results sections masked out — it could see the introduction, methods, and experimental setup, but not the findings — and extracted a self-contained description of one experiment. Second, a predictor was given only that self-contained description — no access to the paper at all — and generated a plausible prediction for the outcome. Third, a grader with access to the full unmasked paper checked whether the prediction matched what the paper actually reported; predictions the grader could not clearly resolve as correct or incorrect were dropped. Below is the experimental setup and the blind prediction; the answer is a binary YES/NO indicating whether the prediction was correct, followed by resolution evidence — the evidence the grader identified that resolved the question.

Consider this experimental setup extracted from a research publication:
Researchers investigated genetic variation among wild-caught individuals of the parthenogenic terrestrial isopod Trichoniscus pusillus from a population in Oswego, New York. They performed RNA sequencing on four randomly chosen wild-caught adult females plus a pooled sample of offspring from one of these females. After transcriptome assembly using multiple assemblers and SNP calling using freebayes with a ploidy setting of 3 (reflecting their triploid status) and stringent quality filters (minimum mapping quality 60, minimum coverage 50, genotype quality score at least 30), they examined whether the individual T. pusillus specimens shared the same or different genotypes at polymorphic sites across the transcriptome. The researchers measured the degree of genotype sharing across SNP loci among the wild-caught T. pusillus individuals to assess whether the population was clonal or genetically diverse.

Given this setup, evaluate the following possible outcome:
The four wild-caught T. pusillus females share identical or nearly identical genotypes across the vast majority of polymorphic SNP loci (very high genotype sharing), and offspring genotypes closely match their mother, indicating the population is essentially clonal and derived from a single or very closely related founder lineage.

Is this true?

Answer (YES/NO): YES